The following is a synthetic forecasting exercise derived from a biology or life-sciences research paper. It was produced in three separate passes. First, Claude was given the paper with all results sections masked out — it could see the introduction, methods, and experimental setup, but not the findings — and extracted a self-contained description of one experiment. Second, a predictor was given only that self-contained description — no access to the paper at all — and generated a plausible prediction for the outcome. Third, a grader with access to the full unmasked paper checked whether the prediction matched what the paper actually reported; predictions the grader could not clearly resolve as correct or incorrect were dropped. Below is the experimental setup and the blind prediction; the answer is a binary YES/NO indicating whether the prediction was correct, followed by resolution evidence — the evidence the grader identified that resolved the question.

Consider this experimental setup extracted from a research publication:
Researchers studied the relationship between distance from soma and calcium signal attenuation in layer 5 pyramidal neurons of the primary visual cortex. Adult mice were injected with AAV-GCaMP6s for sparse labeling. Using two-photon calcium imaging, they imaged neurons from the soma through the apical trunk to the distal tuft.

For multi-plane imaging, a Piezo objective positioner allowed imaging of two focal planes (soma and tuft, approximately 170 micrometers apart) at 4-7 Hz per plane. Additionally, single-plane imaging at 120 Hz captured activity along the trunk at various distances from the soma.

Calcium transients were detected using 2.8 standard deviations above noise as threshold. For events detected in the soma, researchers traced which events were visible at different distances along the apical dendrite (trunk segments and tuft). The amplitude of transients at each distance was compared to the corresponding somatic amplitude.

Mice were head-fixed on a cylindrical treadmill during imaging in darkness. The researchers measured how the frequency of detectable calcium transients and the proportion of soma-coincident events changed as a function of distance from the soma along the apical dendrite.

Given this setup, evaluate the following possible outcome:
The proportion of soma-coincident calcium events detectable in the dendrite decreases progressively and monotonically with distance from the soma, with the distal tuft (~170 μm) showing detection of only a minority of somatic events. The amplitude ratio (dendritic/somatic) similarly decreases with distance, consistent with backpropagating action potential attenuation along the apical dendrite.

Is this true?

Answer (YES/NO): NO